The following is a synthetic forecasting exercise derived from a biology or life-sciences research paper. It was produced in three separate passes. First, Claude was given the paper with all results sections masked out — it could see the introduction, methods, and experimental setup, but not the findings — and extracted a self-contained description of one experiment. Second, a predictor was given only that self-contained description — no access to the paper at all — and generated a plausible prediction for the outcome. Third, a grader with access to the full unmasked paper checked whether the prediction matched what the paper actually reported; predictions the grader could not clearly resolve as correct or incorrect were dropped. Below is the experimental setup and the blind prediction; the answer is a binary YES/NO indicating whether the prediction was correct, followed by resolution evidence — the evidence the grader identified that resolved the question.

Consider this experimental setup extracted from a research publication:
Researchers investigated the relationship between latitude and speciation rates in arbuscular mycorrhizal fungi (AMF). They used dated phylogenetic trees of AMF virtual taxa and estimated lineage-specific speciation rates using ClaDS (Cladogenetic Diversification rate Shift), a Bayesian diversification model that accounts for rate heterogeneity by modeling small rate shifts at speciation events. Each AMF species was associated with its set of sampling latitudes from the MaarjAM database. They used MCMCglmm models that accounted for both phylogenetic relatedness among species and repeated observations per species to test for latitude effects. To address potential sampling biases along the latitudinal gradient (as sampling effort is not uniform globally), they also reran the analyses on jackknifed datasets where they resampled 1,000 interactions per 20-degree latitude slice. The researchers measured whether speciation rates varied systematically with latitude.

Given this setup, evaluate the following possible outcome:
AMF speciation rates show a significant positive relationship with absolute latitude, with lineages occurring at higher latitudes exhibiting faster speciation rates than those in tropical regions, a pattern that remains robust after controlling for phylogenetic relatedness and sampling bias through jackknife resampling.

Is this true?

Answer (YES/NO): NO